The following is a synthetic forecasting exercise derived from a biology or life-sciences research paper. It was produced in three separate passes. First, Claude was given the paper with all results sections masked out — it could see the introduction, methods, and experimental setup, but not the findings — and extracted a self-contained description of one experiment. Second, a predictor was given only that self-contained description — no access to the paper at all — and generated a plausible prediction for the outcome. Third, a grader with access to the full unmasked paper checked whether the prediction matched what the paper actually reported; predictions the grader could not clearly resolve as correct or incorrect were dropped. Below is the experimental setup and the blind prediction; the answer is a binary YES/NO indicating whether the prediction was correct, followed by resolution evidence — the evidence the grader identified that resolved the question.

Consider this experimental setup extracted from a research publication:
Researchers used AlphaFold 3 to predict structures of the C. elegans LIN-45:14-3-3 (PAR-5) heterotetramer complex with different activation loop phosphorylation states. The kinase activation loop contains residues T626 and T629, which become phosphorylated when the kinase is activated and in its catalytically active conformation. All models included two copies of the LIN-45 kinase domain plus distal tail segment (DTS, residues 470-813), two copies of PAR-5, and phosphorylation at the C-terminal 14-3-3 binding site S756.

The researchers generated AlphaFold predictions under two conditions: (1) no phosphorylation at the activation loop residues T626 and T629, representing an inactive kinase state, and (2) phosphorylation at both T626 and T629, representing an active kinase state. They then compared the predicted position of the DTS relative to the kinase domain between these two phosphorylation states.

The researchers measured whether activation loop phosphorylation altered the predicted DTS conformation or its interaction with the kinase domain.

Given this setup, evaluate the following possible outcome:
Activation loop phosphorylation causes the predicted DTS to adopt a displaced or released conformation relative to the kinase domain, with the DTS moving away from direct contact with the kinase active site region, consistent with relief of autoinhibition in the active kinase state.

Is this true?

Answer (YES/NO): NO